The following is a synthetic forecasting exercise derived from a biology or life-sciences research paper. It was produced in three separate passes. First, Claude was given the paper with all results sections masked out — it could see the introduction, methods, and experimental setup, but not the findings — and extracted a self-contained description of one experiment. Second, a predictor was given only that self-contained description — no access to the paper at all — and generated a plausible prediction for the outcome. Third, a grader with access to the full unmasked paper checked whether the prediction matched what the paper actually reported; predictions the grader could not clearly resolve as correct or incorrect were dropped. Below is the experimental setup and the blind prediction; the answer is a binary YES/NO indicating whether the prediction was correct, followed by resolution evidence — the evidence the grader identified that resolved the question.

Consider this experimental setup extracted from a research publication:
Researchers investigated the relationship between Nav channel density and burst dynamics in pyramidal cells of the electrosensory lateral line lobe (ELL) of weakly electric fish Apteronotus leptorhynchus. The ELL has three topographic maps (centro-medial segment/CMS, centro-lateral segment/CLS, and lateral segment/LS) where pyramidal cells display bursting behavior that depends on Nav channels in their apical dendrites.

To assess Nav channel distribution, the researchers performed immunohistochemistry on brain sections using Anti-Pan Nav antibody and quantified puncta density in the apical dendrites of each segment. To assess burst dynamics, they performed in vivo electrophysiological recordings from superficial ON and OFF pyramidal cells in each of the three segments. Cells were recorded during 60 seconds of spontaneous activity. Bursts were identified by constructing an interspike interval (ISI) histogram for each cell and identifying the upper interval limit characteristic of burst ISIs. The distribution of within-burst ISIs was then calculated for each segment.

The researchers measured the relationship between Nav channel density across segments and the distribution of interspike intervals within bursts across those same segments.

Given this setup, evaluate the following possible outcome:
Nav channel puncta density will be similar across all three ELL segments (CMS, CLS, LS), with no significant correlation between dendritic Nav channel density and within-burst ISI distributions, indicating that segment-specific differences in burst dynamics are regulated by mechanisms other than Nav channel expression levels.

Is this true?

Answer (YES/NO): NO